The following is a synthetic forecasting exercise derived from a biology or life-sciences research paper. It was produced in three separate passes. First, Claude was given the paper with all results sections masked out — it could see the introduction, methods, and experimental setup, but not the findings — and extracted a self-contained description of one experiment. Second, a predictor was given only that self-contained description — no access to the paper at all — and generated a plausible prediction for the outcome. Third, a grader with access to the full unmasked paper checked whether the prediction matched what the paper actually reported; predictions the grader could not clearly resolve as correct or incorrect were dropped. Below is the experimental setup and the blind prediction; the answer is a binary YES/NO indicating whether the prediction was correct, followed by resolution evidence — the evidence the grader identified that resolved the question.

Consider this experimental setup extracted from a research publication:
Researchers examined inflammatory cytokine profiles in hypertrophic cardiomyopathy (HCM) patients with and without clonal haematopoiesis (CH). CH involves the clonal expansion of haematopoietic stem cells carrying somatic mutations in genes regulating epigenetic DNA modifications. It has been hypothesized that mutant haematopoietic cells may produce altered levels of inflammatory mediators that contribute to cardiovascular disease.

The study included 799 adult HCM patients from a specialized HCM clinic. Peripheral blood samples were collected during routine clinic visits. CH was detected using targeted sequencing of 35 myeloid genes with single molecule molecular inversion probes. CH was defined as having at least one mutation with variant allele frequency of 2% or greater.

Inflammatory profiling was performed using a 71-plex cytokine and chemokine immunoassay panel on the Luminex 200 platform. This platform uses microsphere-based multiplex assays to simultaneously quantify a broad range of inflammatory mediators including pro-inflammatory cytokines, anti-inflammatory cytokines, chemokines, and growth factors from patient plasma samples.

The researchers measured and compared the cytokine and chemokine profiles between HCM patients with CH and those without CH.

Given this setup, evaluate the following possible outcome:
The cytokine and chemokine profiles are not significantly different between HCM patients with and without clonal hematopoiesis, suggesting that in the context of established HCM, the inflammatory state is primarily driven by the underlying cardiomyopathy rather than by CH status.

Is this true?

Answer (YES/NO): NO